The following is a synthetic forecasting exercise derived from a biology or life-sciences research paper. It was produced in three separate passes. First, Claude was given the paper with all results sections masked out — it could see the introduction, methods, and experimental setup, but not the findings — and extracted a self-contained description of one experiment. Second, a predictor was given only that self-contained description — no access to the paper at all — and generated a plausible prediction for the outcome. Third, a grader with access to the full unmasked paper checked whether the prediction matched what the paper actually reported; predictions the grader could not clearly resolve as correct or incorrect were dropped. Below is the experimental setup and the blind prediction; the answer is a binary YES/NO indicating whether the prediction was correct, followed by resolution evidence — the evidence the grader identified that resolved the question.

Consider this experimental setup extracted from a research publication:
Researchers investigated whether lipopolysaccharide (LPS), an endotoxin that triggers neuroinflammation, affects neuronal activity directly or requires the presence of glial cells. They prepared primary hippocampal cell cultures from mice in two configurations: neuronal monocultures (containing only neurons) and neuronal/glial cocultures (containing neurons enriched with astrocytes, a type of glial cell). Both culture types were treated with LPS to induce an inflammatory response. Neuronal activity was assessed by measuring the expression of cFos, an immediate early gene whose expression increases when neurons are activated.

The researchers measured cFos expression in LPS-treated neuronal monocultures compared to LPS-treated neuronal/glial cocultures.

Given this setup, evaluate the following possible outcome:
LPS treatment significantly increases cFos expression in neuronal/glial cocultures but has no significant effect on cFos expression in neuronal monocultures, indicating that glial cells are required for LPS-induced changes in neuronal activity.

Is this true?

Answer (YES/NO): YES